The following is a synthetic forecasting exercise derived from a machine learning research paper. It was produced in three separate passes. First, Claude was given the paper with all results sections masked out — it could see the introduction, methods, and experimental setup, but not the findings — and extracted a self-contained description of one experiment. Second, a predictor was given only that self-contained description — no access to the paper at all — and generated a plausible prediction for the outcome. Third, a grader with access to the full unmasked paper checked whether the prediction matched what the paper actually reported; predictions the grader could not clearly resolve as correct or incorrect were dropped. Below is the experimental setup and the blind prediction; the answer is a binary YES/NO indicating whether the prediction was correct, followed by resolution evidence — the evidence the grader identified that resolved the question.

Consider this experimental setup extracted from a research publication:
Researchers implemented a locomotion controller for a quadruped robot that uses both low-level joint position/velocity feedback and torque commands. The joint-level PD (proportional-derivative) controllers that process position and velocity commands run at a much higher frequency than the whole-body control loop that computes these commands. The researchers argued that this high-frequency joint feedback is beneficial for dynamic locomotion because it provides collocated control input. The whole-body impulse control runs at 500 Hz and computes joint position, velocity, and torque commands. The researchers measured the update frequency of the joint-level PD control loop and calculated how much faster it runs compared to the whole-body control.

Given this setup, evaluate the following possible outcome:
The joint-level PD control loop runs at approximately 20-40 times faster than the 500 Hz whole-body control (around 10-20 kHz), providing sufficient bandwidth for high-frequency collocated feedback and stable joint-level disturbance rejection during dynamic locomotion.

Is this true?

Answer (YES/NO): NO